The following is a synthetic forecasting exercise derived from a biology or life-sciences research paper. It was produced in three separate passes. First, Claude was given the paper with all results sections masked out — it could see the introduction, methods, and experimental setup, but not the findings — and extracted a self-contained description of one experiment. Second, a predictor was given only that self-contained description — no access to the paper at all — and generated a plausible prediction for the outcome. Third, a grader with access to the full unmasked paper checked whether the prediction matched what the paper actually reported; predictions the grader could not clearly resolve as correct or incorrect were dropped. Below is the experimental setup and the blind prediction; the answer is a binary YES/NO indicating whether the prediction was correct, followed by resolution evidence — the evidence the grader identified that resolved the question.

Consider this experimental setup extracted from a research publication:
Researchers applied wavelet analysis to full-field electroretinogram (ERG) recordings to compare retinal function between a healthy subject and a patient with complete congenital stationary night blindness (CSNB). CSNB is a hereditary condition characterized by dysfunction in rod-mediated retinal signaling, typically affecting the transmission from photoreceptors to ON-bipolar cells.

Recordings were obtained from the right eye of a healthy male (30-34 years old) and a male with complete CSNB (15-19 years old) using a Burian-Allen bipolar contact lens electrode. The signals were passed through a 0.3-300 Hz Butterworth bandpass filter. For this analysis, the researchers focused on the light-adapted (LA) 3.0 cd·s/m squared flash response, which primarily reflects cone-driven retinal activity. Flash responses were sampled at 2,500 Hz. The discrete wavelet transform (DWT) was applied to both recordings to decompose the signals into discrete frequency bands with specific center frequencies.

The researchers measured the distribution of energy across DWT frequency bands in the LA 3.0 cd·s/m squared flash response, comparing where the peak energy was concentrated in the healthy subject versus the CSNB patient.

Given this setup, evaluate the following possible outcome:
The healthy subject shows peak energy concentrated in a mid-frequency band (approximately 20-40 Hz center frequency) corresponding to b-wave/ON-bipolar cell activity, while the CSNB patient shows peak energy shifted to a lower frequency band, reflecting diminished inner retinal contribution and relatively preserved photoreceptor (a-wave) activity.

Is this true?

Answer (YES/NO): YES